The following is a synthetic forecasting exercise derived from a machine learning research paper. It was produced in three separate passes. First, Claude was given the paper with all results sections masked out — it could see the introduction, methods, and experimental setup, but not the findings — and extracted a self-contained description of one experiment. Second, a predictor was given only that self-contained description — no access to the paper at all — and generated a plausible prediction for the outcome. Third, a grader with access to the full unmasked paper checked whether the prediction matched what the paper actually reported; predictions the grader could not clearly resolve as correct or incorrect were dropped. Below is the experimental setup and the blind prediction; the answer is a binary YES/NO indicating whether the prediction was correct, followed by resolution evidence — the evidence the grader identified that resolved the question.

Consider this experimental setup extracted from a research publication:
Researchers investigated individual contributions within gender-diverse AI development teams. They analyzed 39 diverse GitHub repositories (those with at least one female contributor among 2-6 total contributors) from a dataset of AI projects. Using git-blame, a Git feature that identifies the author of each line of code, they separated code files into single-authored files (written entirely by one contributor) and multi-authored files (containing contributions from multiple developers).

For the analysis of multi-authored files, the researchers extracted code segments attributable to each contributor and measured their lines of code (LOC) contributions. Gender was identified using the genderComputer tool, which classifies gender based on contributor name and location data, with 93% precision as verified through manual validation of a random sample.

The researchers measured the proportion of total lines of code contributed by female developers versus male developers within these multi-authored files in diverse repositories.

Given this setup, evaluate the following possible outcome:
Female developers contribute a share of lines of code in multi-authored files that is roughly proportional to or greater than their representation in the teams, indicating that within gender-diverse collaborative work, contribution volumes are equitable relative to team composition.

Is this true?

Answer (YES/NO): NO